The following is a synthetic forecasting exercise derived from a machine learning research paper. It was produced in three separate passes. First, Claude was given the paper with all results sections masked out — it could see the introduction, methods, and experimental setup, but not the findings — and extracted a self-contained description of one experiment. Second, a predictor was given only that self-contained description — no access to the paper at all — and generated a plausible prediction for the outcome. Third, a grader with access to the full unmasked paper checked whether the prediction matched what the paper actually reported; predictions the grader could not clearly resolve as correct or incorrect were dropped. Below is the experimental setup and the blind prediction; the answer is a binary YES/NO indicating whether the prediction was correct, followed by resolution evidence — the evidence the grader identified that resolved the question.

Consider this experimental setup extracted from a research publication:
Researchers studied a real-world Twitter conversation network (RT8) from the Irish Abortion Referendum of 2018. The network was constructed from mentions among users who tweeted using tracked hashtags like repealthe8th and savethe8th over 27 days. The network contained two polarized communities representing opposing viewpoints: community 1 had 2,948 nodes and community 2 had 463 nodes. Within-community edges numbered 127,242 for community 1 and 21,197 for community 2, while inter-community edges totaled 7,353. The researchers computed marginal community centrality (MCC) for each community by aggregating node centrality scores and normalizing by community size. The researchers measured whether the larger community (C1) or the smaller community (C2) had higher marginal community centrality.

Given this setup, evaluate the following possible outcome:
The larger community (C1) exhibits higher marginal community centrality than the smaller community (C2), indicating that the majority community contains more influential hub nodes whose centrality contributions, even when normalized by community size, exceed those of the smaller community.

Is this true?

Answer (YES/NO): NO